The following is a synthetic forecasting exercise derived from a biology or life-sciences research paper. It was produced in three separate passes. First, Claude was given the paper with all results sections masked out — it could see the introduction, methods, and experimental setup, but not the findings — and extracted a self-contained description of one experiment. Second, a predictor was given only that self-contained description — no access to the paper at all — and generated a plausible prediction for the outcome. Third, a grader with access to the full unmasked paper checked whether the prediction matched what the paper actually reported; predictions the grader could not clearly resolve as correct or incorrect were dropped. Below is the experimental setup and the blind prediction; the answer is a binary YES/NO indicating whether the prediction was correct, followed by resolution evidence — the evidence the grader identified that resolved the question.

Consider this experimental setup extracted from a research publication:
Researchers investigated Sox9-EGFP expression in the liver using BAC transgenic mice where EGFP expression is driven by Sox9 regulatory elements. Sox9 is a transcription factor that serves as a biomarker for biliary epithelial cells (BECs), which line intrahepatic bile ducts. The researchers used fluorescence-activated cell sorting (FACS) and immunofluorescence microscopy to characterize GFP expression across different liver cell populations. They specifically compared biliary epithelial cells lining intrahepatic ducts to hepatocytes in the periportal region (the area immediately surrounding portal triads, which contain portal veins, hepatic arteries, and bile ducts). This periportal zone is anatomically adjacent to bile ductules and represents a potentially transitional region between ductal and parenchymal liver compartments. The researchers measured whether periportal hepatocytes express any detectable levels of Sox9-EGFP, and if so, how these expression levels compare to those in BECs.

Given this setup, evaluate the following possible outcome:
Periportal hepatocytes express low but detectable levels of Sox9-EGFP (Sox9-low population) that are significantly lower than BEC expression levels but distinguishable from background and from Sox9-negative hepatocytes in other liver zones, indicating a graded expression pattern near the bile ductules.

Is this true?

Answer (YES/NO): NO